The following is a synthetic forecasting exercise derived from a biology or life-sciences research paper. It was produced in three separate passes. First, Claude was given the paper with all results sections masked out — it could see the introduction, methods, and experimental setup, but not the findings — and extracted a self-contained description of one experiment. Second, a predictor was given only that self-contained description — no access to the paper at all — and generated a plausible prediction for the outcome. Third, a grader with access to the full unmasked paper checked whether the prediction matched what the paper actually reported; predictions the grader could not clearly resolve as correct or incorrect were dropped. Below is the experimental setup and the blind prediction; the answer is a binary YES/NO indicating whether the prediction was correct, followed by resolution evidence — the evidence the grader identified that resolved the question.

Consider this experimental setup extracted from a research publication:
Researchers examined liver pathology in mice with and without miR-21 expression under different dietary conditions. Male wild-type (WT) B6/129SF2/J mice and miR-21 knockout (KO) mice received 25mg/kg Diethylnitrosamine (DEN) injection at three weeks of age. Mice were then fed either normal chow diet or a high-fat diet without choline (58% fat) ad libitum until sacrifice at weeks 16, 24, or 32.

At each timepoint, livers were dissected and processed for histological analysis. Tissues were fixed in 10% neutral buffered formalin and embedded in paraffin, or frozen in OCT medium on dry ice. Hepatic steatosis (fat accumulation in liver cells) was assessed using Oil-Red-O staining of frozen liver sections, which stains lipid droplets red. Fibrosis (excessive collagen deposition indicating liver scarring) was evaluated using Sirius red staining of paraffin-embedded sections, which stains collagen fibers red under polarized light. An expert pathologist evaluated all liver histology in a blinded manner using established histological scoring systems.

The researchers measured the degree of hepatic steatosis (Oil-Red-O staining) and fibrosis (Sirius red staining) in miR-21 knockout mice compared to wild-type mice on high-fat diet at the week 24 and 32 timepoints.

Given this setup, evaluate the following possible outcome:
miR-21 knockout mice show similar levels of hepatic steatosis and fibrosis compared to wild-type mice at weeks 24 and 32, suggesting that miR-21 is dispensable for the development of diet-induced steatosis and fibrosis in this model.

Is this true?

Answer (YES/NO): NO